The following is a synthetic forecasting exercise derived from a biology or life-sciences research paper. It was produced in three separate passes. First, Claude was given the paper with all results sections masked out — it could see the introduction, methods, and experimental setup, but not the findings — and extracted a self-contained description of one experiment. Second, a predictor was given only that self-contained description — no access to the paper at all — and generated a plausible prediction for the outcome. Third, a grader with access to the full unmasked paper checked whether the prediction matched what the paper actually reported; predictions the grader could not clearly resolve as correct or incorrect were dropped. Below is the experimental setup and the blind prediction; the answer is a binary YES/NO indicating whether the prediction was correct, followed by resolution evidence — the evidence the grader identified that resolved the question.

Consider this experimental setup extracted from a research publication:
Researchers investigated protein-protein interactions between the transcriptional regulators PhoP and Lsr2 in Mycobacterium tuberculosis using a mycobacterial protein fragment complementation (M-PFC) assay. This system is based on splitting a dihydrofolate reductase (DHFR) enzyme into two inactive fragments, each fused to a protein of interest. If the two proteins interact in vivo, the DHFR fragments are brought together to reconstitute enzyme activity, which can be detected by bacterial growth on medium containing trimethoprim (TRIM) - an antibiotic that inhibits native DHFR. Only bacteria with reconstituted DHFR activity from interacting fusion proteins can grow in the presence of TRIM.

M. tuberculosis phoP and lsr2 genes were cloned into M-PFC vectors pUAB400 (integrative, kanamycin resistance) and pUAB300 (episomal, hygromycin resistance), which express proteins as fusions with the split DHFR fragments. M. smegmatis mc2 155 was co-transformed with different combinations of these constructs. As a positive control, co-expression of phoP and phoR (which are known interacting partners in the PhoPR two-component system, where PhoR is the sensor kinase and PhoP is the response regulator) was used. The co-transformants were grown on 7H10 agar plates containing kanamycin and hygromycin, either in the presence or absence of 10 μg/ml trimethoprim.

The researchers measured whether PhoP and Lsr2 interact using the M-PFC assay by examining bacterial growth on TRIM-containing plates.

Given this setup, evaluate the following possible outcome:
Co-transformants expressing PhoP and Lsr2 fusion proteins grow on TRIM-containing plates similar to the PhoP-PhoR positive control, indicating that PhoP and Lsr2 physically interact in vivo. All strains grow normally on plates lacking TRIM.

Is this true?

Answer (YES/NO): YES